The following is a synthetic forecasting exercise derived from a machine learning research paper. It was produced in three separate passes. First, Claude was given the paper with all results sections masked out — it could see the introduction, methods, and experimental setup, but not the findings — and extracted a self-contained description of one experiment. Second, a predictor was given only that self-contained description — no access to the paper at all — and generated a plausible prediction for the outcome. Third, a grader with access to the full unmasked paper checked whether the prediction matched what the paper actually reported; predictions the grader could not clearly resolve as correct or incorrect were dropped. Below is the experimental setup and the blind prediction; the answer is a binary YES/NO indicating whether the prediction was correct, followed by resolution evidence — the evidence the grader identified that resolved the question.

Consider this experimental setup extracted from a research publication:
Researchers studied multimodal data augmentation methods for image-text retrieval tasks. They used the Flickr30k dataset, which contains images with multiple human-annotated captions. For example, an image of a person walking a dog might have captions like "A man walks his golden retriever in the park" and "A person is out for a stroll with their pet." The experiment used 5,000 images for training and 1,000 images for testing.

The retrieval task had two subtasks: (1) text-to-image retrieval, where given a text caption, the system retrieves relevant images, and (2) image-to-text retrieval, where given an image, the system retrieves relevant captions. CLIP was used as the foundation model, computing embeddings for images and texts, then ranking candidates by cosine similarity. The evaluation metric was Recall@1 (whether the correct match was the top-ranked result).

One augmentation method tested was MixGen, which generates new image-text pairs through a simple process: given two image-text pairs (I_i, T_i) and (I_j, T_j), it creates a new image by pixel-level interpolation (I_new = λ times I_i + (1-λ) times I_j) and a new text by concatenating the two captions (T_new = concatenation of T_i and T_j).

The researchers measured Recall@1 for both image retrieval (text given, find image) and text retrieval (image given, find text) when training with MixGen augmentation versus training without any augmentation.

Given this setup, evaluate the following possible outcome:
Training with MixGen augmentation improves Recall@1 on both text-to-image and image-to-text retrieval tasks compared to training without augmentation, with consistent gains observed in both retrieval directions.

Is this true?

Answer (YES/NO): NO